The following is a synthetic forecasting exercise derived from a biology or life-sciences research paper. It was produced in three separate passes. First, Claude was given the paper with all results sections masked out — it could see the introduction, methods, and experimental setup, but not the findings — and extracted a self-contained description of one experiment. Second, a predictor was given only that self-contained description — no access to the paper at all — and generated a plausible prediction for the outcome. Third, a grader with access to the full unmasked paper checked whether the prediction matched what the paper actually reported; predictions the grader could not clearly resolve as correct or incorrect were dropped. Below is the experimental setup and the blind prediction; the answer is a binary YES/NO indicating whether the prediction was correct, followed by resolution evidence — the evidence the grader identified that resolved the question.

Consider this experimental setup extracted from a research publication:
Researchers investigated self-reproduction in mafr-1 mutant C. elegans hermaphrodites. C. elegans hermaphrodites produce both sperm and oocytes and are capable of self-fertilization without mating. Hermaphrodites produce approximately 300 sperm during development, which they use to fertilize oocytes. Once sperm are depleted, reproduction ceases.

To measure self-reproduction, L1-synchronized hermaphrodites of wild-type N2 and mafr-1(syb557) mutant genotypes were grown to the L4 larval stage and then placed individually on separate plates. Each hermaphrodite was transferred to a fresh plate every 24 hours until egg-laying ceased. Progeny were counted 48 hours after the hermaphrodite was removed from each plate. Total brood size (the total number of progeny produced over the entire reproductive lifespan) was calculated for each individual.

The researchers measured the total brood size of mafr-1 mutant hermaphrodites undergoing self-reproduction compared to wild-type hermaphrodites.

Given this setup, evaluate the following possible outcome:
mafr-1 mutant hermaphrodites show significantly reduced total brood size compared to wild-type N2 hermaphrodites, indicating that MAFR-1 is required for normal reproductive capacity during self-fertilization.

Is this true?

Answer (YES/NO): NO